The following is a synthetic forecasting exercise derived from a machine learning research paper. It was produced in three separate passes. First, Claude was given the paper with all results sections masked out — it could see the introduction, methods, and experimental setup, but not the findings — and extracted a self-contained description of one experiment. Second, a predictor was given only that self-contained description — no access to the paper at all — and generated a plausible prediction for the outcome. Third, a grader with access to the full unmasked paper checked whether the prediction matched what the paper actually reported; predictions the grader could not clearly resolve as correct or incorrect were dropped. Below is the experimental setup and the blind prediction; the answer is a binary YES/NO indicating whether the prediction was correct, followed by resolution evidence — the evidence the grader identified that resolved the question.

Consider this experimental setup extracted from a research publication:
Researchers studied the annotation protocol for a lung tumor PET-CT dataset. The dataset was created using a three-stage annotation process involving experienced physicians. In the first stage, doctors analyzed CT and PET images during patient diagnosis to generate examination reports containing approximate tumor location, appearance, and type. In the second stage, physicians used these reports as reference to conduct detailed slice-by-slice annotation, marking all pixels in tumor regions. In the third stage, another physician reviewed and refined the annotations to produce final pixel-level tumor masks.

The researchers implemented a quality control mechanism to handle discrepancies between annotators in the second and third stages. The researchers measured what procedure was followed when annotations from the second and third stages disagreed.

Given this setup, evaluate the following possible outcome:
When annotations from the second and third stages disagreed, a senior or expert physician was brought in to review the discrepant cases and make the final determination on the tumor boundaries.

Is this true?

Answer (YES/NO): NO